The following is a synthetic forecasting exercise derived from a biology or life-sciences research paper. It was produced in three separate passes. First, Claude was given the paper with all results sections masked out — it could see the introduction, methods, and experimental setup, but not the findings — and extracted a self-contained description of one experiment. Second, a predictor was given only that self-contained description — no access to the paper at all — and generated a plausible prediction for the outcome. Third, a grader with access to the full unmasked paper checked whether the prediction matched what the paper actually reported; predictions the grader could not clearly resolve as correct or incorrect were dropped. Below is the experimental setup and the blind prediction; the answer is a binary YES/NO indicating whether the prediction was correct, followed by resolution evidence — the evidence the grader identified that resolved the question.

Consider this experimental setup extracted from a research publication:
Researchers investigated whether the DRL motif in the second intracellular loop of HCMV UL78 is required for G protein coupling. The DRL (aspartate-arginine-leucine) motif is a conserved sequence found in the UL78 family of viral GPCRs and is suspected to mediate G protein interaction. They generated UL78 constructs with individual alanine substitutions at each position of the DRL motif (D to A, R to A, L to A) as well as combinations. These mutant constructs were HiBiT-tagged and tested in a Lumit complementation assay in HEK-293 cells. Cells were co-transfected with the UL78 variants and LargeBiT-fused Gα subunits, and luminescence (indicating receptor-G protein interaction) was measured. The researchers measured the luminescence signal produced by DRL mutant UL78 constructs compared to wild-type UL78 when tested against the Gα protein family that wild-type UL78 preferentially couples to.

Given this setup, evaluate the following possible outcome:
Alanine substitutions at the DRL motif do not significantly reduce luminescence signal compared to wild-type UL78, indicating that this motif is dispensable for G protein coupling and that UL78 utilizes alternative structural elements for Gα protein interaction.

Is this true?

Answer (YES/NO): NO